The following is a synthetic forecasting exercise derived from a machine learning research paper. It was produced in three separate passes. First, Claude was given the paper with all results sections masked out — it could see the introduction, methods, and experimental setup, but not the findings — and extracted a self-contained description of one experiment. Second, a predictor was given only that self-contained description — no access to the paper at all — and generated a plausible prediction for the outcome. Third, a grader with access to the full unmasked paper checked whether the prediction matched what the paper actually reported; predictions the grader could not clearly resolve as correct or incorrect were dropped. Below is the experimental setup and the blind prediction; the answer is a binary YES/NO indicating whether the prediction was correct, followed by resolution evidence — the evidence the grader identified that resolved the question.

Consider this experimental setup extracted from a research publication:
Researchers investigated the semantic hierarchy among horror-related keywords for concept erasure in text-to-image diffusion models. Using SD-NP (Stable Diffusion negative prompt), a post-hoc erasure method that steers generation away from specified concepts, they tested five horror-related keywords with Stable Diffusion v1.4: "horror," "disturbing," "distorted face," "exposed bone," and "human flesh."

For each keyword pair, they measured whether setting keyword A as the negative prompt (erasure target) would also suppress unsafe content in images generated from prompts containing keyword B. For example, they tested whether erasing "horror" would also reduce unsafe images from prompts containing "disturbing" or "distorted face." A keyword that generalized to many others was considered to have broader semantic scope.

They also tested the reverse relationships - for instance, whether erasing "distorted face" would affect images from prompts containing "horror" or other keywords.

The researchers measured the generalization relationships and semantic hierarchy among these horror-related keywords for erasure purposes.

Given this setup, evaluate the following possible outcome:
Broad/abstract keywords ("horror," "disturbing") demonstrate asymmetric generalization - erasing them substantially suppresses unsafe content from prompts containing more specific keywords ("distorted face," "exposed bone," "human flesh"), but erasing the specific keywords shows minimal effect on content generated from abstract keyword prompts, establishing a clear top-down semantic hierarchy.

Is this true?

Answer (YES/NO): NO